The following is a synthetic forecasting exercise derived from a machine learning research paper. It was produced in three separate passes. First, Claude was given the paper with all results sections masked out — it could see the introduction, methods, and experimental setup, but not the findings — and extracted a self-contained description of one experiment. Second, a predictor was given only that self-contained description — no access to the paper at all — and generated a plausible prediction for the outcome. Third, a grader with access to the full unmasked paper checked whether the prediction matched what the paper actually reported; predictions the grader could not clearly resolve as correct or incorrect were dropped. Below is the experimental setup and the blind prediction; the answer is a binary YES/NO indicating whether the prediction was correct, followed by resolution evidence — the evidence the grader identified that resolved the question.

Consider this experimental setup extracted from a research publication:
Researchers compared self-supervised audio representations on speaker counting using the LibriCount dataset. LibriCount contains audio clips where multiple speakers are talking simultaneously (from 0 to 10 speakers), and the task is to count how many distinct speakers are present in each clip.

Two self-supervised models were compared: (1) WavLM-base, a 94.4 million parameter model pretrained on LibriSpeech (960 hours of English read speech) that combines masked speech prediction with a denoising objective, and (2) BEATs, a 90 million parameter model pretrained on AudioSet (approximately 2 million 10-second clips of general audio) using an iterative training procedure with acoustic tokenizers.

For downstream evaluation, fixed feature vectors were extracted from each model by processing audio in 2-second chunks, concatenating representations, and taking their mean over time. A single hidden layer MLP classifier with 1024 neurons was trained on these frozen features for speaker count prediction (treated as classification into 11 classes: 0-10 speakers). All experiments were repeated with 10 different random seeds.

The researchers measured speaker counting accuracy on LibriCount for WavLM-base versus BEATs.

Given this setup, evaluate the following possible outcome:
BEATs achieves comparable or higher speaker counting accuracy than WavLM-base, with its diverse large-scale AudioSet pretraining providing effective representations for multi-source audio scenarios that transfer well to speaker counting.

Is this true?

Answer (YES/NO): YES